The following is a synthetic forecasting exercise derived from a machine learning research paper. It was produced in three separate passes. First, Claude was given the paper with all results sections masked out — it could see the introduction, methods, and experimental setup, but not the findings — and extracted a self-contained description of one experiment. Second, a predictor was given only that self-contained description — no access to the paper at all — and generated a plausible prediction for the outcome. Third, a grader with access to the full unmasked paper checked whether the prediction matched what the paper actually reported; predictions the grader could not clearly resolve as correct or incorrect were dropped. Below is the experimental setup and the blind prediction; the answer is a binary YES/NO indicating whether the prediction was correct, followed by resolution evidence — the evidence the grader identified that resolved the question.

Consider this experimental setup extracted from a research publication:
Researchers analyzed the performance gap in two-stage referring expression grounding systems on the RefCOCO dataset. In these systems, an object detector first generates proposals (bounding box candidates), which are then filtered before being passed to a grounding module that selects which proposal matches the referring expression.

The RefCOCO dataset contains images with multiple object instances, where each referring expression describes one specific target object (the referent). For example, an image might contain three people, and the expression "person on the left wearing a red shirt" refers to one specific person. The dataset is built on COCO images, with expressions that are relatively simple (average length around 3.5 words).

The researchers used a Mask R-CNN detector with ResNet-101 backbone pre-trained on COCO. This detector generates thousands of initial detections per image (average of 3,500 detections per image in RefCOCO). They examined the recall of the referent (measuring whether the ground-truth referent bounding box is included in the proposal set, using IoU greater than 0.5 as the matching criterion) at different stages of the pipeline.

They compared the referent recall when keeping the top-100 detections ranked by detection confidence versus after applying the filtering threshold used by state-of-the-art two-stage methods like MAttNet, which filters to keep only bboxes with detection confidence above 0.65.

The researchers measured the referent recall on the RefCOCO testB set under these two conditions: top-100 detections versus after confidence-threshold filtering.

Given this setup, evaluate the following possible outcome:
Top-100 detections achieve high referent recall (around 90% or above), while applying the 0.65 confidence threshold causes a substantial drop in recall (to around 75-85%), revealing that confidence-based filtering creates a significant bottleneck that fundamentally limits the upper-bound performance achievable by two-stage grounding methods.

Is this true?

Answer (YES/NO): YES